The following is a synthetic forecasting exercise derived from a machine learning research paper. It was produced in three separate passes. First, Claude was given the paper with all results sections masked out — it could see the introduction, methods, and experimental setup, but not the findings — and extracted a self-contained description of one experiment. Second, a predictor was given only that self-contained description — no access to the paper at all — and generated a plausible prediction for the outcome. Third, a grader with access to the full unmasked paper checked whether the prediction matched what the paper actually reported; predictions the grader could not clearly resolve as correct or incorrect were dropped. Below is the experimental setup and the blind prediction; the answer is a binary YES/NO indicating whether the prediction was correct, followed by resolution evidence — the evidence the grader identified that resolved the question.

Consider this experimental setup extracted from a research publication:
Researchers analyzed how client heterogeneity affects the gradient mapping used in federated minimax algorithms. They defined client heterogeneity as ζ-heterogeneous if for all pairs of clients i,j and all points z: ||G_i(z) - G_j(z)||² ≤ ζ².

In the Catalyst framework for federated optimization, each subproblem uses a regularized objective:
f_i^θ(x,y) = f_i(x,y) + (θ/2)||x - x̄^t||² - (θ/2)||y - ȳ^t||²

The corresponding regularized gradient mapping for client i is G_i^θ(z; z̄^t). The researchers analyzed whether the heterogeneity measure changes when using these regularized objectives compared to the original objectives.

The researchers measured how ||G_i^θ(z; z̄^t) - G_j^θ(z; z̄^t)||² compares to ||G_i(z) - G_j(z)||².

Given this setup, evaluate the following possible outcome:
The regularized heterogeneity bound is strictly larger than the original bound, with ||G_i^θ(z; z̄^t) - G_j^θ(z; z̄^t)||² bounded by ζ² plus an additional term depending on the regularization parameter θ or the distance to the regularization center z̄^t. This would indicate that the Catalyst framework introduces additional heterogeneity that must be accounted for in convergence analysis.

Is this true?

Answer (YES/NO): NO